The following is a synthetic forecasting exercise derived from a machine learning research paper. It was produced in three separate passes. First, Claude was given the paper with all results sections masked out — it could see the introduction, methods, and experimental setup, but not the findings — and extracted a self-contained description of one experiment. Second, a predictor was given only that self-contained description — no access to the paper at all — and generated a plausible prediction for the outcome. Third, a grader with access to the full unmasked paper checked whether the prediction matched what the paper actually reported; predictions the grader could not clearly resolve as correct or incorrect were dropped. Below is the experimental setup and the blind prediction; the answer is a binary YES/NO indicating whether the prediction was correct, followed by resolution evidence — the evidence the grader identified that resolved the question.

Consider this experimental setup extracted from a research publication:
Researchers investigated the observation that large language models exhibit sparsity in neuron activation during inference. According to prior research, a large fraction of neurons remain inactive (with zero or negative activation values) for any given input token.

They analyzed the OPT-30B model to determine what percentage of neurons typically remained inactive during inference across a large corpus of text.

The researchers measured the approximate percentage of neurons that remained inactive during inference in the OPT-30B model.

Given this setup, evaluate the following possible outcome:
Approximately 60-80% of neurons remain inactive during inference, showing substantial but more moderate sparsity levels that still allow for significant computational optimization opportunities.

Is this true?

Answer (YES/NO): YES